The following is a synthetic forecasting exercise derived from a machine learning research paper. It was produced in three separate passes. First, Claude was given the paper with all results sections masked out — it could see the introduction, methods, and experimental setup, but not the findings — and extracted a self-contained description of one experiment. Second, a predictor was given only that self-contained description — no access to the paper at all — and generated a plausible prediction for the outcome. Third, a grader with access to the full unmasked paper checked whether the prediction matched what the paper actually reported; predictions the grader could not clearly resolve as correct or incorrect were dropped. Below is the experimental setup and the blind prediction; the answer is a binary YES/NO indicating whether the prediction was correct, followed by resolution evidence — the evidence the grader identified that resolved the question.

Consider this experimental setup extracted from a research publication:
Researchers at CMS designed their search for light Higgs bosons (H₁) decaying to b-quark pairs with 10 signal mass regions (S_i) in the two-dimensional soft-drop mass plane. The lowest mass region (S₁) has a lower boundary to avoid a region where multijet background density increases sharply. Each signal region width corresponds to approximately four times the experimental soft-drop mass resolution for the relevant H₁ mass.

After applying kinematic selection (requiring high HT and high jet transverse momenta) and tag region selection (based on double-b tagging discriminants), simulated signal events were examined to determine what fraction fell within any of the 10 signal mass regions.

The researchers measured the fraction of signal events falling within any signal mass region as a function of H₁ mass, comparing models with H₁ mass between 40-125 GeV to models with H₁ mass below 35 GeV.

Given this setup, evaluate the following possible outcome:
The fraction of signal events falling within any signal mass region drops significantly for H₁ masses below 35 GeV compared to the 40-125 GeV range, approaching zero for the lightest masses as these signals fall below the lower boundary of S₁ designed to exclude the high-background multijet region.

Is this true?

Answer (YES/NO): YES